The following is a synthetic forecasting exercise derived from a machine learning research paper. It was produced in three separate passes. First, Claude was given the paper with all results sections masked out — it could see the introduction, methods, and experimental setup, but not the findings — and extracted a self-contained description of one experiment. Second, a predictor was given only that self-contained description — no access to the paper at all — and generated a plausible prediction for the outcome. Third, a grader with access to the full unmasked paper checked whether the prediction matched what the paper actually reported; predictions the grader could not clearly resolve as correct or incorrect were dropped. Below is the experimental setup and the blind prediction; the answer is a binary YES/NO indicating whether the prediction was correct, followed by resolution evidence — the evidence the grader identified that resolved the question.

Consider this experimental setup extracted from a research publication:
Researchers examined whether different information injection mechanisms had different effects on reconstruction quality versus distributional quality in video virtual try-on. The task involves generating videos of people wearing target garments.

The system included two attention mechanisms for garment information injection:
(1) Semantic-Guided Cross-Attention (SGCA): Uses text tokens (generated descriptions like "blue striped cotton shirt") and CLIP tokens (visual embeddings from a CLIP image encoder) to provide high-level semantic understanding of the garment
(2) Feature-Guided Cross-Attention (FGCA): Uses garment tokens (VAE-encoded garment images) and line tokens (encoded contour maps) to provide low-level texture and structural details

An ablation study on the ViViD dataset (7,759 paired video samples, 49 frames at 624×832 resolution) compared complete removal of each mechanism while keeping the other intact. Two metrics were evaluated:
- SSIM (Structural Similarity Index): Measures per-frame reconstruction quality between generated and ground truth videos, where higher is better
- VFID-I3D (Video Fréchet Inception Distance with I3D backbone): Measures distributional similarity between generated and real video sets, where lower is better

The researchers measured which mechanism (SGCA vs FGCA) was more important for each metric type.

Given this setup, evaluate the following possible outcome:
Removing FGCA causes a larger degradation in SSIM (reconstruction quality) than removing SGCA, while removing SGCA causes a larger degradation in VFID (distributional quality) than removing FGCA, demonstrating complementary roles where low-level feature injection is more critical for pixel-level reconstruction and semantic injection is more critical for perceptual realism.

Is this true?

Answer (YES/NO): NO